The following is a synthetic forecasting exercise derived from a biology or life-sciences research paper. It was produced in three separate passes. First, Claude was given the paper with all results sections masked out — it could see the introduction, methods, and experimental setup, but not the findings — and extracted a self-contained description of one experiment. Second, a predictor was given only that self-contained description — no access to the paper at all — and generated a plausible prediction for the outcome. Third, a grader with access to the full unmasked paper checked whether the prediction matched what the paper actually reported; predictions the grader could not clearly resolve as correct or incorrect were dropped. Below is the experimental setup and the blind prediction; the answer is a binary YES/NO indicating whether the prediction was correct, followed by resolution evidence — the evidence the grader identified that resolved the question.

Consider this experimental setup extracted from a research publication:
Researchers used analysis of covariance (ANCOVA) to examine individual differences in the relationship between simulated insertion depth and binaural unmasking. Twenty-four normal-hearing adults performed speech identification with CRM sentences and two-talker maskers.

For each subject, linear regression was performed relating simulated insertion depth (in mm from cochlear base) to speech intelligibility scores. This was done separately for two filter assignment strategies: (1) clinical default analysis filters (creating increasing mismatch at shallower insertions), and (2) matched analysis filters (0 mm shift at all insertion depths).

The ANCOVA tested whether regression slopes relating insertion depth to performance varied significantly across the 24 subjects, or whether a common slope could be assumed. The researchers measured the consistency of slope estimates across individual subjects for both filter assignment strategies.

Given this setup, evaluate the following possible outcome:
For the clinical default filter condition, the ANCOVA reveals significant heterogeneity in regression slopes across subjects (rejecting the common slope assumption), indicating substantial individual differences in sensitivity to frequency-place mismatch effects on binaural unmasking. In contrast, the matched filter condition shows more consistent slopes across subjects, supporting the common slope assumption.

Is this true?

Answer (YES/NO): NO